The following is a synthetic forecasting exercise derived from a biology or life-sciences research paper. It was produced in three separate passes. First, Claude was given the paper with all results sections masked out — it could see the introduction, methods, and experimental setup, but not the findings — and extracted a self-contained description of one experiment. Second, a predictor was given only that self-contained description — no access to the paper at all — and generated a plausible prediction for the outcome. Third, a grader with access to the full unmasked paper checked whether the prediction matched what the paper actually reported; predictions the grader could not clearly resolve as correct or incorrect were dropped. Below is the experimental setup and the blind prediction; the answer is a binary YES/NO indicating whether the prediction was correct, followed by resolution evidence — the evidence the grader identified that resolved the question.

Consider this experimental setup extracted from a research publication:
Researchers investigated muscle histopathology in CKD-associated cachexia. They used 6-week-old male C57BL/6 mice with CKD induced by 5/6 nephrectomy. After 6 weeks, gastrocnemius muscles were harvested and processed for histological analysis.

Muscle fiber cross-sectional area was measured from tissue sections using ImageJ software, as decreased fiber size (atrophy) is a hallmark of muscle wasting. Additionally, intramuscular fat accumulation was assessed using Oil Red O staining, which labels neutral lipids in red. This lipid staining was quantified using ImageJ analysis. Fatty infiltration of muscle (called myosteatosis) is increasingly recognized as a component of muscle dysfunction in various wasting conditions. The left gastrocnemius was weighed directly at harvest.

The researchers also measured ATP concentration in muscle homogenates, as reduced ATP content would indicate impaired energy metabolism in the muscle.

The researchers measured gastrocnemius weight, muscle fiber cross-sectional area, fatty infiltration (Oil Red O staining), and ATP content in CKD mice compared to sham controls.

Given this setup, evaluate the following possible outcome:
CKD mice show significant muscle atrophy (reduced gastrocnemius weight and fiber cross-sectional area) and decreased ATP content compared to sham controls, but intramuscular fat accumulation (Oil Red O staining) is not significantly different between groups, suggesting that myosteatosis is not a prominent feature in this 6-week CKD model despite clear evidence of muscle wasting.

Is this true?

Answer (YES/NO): NO